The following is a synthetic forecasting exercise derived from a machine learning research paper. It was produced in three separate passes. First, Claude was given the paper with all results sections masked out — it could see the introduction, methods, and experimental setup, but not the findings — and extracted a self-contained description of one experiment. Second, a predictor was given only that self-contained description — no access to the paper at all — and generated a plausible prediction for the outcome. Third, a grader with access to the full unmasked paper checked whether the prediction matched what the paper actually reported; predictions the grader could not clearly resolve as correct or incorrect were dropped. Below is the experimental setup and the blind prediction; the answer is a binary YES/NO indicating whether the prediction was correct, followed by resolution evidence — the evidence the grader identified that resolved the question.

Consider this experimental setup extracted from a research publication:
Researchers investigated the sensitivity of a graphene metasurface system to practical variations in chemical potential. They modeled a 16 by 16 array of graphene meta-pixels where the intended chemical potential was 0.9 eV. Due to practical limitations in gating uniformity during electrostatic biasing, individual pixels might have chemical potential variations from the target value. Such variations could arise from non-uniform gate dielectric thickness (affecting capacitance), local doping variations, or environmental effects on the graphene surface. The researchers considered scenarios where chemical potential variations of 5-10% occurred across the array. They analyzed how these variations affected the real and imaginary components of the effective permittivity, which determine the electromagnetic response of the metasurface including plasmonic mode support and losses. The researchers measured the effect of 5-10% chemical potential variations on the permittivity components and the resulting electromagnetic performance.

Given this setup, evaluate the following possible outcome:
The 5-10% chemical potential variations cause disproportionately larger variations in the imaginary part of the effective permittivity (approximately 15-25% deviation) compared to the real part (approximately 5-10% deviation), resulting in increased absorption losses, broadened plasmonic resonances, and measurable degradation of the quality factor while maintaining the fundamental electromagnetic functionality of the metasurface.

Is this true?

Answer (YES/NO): NO